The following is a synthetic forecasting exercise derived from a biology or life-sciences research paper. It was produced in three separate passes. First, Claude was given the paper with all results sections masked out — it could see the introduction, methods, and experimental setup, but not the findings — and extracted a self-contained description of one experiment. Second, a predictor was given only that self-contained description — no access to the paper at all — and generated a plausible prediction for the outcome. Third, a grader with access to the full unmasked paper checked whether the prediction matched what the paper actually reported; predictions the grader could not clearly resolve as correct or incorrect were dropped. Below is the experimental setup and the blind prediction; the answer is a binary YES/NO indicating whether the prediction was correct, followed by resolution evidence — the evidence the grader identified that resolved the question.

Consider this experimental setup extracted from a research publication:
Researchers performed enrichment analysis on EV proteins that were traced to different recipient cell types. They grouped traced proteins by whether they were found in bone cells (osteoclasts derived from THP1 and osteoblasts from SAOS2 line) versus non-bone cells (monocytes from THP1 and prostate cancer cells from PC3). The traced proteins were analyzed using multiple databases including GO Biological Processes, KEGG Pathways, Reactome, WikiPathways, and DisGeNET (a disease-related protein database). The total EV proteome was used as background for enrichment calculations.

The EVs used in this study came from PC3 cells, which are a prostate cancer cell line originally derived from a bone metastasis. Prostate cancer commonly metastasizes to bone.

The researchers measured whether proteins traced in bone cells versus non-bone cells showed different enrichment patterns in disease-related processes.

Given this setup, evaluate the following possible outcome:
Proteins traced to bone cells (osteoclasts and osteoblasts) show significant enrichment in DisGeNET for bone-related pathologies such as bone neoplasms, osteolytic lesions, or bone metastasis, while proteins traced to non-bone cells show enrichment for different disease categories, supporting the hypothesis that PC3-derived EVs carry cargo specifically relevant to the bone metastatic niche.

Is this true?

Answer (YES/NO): NO